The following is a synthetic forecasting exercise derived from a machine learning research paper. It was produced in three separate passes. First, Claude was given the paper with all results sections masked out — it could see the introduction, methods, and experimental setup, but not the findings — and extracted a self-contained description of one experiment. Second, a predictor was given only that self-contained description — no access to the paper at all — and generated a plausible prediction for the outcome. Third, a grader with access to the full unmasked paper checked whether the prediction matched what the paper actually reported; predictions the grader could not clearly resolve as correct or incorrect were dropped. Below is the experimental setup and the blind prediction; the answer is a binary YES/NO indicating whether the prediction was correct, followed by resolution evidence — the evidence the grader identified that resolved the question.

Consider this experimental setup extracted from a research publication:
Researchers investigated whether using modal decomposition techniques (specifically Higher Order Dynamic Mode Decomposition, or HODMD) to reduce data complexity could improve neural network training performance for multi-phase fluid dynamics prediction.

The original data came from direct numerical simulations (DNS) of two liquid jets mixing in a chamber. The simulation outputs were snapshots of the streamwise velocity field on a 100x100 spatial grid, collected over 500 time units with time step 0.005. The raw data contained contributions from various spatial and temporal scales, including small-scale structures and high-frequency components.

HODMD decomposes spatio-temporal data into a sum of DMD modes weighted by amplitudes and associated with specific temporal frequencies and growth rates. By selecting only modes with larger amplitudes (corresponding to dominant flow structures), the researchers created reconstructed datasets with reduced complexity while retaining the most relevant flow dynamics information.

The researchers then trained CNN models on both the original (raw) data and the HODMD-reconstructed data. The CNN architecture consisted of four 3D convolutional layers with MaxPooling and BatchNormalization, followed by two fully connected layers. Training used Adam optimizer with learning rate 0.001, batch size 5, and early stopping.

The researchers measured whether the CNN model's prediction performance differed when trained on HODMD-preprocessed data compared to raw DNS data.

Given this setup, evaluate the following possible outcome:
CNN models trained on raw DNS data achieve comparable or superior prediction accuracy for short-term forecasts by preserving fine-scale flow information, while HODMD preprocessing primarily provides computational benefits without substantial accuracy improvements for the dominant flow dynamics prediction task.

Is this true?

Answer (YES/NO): NO